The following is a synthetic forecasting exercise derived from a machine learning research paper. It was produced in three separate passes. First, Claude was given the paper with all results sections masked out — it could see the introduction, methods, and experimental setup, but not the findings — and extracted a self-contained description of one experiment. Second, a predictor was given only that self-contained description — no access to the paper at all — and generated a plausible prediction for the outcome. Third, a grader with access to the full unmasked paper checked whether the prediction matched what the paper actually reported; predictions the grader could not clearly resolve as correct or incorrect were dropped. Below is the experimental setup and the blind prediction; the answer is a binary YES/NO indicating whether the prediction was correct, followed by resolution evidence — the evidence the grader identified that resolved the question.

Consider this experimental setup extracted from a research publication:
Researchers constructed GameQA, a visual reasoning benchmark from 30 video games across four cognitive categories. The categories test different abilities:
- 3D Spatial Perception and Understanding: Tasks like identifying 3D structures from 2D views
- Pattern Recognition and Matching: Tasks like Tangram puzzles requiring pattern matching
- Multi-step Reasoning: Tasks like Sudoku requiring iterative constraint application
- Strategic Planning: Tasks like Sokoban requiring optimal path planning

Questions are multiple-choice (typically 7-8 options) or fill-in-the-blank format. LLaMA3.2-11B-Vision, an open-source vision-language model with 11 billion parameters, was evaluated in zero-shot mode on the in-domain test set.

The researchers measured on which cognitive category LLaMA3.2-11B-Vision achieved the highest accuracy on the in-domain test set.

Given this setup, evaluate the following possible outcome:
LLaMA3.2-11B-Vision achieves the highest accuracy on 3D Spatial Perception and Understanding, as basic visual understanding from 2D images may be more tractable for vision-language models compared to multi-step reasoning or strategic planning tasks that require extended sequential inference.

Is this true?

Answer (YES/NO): NO